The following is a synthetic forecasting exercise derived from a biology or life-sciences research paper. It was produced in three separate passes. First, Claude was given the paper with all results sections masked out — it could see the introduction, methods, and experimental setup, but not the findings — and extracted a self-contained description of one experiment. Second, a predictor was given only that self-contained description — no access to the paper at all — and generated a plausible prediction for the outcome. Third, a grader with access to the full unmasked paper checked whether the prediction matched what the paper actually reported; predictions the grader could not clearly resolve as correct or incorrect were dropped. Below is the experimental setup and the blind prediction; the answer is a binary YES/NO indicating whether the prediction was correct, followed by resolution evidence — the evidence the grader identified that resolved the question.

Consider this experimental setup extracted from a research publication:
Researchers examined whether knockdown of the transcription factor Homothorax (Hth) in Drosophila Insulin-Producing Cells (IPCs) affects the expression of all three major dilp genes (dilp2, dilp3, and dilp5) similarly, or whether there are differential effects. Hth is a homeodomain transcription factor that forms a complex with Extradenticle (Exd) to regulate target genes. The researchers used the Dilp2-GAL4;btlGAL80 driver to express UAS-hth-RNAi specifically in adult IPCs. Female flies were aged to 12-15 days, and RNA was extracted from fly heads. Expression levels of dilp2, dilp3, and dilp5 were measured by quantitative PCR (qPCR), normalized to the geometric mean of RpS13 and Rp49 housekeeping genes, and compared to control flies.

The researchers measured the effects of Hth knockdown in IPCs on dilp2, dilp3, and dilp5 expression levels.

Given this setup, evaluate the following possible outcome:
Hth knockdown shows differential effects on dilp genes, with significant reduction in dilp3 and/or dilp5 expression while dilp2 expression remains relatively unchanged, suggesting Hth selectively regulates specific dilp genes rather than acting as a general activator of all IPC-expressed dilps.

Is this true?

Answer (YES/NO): NO